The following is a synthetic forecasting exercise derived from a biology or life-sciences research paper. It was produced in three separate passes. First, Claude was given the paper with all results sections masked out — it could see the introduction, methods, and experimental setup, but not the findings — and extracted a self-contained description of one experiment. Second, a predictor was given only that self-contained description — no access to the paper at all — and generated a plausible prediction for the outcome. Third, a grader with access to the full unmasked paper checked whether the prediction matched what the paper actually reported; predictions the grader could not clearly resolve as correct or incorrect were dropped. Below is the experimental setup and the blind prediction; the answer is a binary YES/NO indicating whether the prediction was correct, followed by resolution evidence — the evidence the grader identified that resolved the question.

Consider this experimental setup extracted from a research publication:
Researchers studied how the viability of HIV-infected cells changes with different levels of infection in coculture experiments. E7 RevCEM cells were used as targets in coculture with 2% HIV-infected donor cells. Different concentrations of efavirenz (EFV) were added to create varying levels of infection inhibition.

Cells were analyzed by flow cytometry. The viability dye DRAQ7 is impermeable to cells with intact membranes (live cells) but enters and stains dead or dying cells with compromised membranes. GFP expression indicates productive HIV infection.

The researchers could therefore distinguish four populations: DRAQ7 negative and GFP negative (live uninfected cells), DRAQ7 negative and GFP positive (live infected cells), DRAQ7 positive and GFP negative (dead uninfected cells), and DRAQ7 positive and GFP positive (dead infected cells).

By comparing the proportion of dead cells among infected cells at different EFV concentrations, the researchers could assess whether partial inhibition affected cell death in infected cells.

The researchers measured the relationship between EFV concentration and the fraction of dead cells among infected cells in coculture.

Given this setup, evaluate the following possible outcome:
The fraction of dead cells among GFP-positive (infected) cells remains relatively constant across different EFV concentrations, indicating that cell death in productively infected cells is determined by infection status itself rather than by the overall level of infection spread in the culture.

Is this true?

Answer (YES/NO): NO